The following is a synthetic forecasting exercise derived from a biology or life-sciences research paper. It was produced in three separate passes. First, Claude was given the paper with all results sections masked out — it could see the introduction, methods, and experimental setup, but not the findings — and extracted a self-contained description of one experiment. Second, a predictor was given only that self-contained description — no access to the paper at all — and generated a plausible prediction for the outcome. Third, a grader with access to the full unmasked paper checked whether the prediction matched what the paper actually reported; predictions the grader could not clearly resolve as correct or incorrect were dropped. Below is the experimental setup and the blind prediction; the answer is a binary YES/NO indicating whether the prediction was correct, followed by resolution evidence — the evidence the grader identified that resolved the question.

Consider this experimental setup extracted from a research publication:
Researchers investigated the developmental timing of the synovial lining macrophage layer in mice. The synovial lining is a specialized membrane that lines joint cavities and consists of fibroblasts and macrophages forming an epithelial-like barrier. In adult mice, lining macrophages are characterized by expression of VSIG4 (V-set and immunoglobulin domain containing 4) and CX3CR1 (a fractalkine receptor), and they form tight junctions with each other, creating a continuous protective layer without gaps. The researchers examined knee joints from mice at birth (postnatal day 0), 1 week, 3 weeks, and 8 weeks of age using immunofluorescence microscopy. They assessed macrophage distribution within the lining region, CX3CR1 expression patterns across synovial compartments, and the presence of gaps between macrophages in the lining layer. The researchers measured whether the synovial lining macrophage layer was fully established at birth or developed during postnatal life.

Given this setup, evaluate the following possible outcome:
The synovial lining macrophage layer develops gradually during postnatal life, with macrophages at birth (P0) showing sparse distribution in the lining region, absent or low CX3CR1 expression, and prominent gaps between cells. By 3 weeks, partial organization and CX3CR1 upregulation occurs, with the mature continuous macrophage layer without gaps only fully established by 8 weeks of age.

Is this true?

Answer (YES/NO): NO